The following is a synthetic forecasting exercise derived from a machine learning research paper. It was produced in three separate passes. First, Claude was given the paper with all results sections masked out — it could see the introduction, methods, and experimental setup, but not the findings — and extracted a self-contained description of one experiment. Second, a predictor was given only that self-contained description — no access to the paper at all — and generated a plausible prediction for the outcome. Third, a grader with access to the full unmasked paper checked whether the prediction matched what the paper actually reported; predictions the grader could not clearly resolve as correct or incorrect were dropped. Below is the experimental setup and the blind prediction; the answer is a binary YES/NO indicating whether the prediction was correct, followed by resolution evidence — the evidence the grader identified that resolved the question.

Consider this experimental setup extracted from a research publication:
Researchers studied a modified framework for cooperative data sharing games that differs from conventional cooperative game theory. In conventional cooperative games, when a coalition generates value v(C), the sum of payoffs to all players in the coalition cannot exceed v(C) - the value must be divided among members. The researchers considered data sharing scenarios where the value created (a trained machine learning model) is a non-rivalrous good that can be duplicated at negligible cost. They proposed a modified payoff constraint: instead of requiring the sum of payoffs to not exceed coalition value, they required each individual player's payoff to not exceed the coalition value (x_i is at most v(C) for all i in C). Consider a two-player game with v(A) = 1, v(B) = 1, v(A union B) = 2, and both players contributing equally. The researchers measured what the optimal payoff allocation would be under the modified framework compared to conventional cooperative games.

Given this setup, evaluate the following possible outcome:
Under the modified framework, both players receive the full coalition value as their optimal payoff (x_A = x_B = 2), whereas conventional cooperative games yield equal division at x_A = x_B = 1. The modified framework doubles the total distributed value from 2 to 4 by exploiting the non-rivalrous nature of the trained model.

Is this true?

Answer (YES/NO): YES